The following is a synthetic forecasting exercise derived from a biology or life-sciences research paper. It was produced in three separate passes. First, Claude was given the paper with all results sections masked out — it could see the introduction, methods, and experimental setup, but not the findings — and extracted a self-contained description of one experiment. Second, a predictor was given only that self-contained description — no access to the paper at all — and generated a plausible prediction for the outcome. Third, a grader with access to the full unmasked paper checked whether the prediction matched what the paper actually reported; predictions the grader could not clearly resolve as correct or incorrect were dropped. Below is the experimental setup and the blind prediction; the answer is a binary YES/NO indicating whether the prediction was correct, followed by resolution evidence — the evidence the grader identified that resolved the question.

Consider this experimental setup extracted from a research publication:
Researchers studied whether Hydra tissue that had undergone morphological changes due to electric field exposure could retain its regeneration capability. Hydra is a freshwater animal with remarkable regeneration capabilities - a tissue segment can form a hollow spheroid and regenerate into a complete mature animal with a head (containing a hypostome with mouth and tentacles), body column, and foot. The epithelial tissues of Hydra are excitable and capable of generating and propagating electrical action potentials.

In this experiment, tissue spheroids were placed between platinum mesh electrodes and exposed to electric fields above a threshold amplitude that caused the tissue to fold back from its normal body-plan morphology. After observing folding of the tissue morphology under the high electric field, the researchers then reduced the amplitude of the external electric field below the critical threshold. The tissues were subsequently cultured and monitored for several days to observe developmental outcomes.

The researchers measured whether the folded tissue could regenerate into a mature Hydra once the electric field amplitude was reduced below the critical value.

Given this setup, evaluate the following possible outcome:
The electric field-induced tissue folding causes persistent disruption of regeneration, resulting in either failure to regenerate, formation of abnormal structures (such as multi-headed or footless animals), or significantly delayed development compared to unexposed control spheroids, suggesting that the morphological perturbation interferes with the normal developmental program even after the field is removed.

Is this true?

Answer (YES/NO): NO